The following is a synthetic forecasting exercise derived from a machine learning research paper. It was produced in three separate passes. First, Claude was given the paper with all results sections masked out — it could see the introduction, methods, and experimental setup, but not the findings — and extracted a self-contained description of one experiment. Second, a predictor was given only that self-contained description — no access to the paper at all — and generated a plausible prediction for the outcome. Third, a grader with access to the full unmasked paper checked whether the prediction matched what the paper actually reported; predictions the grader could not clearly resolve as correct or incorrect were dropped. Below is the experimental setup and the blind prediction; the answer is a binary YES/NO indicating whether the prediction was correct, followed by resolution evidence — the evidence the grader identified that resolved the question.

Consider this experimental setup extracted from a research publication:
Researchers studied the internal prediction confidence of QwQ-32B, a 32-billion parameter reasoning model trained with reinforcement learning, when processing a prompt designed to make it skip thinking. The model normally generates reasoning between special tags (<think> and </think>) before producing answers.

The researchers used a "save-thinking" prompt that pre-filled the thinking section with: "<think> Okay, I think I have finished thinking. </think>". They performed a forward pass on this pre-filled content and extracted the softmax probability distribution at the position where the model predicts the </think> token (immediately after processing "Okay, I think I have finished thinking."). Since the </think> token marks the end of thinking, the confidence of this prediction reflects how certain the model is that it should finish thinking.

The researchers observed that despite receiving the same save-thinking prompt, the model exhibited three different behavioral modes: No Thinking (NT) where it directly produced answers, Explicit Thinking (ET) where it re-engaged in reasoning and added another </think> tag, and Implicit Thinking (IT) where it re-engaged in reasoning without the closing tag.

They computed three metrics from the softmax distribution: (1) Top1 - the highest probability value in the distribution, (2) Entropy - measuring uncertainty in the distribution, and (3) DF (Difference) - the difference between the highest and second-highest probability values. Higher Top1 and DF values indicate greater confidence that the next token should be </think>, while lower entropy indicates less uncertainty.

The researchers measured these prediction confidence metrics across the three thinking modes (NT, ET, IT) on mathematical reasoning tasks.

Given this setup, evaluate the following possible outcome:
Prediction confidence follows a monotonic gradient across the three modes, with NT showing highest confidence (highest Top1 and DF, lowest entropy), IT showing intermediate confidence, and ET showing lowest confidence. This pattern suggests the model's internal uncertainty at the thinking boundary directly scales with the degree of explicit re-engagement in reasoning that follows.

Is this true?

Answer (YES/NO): NO